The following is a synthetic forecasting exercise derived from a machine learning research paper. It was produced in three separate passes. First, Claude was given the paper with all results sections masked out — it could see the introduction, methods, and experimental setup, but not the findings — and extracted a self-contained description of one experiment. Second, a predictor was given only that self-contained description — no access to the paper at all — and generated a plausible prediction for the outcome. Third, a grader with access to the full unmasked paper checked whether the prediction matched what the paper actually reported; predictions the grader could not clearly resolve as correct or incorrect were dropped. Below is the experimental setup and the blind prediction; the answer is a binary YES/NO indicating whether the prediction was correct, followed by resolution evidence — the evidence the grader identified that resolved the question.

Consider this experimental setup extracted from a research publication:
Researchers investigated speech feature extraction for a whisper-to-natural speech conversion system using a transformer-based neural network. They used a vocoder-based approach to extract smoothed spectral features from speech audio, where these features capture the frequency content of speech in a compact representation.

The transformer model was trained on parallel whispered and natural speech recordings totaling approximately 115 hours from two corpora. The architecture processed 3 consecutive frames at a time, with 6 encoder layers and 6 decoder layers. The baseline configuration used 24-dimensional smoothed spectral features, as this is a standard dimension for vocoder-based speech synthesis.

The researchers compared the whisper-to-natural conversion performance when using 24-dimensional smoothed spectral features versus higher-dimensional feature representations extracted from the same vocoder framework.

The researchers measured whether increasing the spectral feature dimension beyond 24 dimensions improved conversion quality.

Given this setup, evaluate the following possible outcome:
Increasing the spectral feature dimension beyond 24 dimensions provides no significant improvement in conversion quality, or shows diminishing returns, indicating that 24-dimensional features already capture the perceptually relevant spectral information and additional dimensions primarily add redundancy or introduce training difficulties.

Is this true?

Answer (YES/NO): YES